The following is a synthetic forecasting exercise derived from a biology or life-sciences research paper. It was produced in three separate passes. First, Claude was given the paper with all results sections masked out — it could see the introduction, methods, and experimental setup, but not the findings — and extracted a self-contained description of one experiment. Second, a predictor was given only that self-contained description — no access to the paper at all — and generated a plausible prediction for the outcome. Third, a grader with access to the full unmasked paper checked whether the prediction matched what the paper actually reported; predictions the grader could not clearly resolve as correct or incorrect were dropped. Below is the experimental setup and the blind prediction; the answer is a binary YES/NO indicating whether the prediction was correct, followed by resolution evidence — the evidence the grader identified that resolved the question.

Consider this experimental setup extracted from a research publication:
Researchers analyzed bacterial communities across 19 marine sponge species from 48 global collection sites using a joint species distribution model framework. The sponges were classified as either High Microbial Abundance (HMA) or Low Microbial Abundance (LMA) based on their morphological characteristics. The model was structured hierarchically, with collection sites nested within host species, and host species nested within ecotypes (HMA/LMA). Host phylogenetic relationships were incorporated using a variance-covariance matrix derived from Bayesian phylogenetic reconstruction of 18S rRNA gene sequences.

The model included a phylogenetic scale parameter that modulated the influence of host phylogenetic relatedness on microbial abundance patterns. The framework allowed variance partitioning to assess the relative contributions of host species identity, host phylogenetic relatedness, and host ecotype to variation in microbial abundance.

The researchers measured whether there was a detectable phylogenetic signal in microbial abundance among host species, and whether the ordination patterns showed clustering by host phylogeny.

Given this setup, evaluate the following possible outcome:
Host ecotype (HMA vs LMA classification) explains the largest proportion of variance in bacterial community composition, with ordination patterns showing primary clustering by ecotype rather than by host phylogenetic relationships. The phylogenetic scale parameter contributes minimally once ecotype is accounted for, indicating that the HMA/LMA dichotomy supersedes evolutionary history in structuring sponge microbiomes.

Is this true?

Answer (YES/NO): NO